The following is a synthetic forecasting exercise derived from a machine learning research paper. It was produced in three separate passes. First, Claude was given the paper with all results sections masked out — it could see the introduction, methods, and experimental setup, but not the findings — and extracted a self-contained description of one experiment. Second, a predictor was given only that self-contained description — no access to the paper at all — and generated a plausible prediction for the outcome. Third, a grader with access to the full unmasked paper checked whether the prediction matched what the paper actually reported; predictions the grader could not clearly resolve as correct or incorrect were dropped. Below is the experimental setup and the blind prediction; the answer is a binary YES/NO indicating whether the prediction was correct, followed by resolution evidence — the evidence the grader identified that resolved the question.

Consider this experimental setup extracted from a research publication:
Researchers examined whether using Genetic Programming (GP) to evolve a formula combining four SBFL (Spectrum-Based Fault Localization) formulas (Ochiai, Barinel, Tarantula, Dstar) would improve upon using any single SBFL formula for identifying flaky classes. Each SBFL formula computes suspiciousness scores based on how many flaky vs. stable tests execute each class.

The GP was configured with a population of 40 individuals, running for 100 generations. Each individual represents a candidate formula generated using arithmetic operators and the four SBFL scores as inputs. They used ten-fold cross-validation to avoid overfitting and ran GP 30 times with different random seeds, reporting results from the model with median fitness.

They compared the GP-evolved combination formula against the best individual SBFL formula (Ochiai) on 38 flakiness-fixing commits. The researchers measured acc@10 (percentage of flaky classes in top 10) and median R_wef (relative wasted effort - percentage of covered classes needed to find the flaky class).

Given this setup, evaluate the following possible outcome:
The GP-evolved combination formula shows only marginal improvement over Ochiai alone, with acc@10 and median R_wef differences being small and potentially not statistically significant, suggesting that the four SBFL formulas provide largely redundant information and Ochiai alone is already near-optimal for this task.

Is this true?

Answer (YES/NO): YES